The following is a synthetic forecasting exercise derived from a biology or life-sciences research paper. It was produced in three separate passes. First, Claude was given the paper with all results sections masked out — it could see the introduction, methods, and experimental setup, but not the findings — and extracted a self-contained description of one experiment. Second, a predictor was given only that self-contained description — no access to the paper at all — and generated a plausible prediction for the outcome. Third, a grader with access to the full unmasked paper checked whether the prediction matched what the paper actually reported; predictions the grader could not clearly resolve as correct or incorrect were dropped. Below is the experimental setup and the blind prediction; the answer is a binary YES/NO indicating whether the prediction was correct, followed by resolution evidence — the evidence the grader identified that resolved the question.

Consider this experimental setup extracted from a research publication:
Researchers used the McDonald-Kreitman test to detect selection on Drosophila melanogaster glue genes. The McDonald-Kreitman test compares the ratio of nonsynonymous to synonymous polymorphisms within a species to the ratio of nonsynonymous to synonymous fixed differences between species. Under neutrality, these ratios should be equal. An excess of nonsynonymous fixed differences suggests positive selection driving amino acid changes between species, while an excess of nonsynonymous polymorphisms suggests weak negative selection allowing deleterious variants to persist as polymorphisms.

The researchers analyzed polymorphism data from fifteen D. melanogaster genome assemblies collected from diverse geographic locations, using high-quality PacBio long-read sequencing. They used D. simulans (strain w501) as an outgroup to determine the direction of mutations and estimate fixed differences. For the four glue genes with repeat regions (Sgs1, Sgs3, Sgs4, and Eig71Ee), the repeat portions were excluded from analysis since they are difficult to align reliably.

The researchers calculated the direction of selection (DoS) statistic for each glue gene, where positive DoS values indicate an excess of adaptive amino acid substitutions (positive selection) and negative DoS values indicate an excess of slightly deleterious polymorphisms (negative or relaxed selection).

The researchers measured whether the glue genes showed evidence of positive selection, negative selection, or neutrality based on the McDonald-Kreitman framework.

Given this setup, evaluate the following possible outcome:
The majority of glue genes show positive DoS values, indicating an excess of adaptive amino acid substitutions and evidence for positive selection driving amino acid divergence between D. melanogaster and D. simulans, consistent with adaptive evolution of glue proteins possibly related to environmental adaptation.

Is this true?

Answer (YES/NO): NO